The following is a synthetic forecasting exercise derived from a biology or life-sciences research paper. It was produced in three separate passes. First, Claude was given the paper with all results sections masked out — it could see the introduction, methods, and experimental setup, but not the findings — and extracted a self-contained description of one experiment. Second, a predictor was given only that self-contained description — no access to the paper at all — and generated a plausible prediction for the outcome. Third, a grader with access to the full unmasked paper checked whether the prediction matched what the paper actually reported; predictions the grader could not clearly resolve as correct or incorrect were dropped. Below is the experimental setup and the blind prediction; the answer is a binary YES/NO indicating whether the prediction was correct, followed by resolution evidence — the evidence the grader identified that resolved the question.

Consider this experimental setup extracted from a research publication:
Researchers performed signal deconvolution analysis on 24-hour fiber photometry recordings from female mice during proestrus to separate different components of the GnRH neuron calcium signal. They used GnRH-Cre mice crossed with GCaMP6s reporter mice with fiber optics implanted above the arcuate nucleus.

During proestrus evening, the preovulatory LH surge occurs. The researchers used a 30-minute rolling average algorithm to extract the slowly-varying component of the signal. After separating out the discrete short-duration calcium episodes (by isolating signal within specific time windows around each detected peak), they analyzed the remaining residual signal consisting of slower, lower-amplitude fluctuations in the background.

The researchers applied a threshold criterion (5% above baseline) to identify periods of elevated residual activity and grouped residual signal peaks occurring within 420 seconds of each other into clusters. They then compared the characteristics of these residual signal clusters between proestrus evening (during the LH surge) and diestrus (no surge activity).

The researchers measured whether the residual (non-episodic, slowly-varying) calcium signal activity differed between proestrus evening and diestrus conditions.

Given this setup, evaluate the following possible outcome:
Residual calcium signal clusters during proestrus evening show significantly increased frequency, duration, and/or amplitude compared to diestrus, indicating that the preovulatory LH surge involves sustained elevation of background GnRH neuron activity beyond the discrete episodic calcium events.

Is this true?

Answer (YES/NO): NO